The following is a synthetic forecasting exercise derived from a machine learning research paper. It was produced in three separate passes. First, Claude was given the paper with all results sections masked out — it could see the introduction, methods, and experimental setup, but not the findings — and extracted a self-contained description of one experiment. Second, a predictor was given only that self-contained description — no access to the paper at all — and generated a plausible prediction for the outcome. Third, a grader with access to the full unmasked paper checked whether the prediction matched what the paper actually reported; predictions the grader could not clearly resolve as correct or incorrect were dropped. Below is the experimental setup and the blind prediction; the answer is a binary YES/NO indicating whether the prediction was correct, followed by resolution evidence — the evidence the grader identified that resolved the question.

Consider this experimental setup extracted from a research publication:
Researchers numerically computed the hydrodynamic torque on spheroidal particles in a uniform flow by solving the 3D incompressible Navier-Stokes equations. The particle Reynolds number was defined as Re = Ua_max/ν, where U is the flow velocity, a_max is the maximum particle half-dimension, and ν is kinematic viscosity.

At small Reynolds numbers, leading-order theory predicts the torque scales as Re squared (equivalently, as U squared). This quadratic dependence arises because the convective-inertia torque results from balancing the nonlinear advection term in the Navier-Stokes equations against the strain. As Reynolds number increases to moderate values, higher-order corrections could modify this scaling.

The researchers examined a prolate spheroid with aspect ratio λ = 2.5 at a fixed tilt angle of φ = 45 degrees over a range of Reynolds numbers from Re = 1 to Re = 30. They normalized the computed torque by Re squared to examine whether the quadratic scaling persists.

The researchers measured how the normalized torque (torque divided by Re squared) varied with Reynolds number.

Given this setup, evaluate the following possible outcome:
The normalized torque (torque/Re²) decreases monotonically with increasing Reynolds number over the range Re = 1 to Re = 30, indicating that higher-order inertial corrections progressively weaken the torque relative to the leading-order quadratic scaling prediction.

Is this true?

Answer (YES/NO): YES